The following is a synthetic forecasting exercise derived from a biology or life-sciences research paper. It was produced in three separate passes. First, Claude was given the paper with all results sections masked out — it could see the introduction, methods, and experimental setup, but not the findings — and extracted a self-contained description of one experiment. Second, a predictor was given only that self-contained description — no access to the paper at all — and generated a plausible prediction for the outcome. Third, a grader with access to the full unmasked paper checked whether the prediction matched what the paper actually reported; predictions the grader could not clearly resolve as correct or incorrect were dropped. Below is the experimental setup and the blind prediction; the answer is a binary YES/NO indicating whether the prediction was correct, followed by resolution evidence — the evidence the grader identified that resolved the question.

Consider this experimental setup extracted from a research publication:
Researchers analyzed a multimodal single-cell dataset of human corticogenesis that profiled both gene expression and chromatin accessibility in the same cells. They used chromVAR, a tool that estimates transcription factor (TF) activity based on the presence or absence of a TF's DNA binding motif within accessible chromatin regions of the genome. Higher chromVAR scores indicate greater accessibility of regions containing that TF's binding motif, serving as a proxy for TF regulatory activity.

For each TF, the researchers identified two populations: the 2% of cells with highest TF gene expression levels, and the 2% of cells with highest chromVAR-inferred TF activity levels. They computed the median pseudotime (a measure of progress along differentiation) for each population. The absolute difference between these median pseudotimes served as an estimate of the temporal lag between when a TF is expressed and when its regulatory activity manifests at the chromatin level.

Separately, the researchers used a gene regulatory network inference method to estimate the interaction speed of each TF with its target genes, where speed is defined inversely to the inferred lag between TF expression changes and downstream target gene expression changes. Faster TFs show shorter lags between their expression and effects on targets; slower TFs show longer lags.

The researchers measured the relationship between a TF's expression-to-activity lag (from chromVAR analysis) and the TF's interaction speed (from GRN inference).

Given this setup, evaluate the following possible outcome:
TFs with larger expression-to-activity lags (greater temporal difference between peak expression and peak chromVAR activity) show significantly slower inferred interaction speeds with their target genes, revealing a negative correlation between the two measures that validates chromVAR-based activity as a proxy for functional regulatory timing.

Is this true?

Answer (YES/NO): YES